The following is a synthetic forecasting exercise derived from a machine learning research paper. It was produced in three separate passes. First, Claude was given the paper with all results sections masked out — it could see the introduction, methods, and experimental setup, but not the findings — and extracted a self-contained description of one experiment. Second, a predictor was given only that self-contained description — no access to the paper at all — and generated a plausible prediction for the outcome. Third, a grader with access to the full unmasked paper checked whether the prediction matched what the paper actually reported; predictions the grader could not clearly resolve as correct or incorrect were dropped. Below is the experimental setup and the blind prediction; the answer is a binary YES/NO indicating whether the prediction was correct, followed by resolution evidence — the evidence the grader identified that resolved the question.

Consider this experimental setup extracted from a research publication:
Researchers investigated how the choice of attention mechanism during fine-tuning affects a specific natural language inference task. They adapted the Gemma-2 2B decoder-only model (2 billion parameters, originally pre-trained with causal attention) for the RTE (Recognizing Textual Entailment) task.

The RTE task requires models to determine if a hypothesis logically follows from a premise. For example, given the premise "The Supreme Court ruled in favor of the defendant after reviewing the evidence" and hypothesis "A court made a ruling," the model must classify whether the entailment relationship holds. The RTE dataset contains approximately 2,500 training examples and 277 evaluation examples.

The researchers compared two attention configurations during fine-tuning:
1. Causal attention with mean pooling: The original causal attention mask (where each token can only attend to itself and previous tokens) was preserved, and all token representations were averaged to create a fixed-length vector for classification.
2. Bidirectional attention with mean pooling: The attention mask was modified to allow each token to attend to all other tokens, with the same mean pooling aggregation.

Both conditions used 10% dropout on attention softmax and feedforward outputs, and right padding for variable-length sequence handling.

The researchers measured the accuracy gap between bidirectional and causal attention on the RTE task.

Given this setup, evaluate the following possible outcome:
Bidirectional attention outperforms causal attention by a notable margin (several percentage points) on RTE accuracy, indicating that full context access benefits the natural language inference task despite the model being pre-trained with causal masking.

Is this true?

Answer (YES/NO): YES